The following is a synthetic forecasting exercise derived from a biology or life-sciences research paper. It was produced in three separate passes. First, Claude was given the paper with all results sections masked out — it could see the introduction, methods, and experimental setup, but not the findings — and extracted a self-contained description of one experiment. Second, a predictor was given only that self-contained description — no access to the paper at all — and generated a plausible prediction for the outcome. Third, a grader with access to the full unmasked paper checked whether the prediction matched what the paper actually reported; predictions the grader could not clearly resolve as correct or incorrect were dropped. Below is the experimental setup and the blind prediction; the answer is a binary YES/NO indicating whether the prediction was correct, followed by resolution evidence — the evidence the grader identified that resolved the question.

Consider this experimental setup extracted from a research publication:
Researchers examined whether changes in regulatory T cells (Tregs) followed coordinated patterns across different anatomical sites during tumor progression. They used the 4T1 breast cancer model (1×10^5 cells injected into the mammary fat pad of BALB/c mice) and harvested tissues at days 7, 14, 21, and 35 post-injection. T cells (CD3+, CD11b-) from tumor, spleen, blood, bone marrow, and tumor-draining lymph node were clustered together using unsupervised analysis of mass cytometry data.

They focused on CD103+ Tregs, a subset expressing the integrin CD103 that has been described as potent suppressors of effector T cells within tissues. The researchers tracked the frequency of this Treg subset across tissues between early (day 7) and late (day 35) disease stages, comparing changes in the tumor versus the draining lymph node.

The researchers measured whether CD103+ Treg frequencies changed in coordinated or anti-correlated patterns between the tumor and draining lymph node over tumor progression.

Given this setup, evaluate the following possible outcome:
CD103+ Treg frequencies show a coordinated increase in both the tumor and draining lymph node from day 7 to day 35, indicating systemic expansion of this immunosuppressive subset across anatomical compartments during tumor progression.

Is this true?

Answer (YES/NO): NO